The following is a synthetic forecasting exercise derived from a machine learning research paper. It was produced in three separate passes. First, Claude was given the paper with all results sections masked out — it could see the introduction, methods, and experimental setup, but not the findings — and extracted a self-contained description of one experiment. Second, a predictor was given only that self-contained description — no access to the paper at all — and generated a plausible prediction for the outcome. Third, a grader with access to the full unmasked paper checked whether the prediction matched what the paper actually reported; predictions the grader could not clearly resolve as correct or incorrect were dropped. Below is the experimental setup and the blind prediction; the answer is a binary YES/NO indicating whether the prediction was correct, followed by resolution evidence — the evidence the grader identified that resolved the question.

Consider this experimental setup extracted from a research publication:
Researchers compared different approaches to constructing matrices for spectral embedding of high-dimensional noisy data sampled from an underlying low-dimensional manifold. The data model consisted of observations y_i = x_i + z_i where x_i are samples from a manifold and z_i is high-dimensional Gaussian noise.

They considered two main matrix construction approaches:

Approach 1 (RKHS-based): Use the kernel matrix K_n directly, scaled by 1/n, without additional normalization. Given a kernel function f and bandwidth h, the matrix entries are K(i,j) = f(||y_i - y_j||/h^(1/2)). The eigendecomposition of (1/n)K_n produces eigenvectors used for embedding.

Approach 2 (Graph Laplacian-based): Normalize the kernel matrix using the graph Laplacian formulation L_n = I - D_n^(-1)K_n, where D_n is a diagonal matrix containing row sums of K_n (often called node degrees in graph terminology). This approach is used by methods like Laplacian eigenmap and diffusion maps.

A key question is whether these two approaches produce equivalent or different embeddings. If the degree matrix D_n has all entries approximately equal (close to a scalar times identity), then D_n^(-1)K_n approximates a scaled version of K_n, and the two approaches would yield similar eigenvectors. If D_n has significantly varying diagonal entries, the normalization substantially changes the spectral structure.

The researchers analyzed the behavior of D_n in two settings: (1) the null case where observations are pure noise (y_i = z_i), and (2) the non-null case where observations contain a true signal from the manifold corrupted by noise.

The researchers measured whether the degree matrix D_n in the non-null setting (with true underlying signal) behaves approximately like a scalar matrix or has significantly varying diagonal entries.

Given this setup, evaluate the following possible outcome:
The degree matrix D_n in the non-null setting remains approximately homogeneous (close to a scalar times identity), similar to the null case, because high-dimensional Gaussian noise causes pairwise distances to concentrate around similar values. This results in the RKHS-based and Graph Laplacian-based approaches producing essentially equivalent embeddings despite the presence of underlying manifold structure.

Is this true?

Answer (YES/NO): NO